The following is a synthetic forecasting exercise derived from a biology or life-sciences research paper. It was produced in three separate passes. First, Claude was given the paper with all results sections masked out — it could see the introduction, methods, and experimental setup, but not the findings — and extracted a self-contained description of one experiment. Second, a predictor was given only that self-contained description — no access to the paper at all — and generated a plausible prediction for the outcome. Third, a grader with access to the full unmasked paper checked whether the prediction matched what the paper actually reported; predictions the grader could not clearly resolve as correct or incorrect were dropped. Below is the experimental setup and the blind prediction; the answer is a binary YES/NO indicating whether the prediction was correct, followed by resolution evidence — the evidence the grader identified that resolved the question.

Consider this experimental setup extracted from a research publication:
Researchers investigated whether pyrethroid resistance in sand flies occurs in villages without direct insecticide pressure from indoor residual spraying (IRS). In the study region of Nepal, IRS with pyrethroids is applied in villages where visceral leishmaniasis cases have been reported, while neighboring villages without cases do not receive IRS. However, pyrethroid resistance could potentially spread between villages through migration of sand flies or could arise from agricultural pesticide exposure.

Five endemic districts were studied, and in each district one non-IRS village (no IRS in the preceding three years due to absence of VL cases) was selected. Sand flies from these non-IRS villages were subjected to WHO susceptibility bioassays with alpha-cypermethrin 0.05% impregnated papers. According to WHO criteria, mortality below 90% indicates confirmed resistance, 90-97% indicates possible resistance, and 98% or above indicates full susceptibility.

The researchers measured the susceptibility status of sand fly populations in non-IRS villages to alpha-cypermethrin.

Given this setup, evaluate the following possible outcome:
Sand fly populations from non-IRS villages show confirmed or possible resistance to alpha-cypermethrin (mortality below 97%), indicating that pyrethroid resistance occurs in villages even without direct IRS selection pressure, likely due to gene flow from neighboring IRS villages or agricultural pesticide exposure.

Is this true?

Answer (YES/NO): YES